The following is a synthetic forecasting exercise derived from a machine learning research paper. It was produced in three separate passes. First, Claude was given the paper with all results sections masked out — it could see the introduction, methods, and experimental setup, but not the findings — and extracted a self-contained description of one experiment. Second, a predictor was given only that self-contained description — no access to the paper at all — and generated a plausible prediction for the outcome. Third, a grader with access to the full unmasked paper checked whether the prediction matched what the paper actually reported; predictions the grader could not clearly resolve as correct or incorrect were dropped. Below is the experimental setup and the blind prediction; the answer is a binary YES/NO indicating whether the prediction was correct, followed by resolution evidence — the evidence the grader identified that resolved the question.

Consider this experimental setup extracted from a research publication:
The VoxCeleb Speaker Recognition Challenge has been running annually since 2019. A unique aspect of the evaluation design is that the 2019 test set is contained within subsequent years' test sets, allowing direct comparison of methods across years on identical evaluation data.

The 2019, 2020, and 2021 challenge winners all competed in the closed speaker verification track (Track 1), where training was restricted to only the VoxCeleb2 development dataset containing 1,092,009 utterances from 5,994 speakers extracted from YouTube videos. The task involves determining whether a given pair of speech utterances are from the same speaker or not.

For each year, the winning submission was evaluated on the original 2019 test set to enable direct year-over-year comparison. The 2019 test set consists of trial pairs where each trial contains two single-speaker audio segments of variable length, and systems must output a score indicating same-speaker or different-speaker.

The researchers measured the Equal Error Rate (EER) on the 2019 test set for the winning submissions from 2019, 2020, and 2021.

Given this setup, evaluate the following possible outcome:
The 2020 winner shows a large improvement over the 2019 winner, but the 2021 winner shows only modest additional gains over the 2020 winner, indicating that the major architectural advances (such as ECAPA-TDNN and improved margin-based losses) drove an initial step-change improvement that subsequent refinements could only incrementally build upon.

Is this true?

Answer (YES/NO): NO